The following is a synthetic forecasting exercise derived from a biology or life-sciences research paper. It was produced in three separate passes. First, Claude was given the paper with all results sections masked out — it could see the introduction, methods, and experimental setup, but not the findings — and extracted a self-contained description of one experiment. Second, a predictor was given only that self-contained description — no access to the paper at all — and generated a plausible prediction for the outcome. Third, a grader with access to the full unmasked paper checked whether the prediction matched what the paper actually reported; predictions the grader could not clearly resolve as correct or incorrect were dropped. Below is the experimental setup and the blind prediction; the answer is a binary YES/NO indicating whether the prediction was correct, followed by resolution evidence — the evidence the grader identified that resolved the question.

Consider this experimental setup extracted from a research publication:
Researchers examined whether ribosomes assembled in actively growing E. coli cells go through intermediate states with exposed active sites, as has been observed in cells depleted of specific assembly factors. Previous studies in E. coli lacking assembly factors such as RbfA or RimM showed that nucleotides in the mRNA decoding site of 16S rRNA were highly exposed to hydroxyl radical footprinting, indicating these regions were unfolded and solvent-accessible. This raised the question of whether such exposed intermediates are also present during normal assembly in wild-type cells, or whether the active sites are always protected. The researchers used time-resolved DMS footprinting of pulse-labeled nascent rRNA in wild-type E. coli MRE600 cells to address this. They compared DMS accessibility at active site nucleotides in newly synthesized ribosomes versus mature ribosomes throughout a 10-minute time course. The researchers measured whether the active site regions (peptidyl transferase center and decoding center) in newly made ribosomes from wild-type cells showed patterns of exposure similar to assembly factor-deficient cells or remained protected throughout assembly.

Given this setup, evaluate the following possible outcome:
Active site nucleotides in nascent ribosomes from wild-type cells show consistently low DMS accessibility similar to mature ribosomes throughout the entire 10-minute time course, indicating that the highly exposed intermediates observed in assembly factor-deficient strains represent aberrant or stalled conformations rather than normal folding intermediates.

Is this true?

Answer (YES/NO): NO